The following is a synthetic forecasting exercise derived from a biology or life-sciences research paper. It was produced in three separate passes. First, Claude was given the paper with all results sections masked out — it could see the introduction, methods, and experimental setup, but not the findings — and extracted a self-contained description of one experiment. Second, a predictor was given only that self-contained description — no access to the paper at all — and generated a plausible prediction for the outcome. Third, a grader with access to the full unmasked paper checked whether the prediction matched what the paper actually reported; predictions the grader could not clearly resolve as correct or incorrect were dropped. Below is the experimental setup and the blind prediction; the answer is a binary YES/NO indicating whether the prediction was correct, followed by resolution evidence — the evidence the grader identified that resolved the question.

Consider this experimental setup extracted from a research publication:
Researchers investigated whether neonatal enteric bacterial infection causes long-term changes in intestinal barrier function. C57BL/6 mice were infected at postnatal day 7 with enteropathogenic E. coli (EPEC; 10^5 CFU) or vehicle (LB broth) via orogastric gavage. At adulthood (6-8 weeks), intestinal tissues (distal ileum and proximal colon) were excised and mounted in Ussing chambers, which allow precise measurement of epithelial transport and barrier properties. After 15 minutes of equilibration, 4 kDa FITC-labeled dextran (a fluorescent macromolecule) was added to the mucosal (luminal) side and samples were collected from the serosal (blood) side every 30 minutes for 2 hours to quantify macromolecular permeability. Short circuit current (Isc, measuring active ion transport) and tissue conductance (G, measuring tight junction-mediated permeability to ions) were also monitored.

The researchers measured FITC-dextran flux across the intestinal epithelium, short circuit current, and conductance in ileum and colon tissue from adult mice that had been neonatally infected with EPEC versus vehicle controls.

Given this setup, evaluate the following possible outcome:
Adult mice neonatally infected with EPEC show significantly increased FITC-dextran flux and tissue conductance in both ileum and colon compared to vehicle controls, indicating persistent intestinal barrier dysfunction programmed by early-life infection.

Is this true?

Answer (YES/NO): YES